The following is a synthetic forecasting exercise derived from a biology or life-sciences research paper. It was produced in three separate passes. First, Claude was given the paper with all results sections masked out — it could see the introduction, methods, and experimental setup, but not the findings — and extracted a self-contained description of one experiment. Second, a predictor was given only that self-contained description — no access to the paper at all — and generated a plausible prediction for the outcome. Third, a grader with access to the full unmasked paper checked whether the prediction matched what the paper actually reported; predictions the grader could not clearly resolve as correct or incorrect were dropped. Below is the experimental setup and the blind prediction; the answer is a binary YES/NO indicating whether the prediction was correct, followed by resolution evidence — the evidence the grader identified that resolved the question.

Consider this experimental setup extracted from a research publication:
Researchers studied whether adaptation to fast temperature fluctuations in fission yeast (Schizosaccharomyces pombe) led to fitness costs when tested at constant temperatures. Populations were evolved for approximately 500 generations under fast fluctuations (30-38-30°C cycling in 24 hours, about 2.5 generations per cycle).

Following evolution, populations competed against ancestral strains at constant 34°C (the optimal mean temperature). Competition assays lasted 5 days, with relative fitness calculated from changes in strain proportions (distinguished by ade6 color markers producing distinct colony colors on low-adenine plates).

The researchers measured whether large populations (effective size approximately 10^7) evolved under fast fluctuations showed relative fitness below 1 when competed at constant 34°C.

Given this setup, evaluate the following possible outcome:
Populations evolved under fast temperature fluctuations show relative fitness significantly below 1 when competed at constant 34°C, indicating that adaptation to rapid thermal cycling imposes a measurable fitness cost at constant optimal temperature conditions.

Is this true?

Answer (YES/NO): YES